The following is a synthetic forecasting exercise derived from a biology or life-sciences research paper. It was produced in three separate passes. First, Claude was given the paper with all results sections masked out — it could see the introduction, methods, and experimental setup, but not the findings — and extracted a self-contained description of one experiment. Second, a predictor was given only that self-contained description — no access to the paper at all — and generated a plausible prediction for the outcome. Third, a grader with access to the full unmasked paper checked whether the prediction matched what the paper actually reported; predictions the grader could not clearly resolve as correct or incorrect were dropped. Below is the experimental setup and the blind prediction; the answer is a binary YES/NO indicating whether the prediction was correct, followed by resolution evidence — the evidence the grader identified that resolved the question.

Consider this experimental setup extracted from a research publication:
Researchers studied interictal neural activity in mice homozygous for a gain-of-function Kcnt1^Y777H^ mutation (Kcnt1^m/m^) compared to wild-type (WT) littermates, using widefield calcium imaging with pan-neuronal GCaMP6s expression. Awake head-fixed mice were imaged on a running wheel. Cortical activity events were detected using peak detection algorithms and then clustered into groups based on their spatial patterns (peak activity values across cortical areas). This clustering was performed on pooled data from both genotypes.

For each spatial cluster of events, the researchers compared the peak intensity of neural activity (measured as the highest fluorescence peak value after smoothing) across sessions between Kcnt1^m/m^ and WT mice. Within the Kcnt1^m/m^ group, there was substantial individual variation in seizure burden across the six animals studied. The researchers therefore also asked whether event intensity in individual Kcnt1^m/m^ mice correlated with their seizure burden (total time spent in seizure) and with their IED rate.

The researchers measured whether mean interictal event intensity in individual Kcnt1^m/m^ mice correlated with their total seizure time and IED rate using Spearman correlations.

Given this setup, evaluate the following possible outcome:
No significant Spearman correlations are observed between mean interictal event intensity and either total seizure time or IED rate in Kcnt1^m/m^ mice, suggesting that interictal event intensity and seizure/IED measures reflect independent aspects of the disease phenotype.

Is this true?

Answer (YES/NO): NO